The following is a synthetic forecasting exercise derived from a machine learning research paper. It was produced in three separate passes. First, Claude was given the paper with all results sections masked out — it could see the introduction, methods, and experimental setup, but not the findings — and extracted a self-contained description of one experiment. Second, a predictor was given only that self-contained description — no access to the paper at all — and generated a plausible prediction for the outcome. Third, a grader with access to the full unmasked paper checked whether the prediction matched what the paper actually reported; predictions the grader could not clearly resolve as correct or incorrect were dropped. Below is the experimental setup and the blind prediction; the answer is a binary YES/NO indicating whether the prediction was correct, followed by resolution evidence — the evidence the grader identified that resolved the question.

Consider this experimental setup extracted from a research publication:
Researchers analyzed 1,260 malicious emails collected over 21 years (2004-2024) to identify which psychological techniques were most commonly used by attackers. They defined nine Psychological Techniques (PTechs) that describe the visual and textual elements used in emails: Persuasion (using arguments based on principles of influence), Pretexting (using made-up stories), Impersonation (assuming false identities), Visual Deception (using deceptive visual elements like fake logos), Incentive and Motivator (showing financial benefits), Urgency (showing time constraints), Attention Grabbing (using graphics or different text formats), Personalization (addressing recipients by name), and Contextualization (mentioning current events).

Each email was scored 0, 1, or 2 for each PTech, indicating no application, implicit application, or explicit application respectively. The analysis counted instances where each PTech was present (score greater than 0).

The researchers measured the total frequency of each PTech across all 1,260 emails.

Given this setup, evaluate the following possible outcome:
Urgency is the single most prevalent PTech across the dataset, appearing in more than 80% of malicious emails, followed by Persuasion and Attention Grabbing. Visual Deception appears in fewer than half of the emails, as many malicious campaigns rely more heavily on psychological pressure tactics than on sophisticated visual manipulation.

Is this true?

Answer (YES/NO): NO